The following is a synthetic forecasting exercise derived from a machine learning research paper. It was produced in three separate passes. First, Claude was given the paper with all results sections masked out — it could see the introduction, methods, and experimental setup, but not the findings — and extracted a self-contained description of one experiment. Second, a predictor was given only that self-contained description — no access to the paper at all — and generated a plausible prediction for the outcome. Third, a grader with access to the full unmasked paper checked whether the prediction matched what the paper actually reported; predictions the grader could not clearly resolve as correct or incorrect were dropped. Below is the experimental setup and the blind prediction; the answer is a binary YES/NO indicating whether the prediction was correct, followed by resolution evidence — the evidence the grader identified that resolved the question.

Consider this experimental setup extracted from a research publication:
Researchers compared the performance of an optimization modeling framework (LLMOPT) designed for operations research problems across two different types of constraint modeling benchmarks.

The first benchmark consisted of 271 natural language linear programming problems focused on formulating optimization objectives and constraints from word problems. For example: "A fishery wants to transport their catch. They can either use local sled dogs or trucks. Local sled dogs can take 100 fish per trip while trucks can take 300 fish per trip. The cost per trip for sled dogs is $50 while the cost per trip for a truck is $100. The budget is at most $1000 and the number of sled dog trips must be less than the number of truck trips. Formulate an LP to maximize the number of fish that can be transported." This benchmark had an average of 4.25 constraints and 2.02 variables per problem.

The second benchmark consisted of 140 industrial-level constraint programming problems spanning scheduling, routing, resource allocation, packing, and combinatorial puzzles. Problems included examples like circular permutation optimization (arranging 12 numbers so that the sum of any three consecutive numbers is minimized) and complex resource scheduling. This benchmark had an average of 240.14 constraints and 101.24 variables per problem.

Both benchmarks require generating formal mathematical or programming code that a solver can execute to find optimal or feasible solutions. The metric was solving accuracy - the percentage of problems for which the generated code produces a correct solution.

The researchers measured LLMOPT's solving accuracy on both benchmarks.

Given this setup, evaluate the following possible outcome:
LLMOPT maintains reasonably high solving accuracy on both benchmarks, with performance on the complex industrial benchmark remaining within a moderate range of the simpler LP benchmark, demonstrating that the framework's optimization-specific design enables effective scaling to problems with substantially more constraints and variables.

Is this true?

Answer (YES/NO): NO